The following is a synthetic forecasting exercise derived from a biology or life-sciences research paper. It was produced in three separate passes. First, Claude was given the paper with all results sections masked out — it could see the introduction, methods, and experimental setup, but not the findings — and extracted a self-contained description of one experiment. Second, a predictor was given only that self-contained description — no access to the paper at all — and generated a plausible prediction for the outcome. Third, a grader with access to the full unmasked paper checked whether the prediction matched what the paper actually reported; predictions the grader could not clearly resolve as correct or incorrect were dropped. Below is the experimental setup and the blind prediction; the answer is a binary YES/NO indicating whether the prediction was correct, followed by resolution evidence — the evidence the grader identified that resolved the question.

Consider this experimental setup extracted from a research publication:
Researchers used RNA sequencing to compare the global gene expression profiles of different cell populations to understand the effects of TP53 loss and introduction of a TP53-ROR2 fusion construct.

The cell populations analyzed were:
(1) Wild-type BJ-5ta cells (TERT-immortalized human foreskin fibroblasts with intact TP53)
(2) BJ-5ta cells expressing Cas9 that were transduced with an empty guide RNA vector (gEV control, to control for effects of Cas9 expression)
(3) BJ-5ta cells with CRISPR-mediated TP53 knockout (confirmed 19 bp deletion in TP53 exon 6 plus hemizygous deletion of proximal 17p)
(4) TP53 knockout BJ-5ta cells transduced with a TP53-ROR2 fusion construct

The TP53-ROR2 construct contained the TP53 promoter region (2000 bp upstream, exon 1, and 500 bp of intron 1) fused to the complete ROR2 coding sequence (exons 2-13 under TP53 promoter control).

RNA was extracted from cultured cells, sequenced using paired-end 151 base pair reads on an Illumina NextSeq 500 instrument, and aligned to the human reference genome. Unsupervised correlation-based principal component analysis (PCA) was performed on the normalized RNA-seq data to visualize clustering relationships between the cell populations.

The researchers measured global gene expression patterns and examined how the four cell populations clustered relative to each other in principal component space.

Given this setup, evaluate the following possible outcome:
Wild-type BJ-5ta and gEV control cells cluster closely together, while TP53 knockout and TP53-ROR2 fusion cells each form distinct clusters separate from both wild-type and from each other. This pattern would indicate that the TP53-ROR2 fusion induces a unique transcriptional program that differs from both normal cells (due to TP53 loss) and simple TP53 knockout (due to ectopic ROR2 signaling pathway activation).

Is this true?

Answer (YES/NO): NO